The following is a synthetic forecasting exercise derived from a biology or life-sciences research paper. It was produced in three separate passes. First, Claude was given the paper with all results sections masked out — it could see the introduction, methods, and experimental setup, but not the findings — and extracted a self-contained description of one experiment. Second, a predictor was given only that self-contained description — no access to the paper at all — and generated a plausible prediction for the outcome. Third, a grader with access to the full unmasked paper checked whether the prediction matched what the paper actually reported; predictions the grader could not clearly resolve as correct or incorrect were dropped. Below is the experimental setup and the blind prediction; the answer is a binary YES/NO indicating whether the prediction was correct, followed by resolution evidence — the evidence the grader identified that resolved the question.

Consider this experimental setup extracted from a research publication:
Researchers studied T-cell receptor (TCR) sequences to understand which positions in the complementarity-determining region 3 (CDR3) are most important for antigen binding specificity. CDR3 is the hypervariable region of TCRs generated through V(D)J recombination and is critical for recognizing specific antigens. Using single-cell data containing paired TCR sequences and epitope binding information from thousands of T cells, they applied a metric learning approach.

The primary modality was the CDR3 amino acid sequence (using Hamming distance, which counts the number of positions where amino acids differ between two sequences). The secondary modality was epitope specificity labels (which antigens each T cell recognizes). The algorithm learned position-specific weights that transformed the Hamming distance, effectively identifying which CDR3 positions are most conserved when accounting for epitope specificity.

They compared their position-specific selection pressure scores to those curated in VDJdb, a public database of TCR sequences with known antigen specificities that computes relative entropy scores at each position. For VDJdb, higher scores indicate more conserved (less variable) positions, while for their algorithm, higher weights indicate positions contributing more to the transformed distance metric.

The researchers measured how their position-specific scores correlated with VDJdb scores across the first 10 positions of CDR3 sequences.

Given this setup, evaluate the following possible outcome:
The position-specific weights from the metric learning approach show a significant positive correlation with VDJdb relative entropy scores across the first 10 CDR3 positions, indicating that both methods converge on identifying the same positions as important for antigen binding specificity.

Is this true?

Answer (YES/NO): YES